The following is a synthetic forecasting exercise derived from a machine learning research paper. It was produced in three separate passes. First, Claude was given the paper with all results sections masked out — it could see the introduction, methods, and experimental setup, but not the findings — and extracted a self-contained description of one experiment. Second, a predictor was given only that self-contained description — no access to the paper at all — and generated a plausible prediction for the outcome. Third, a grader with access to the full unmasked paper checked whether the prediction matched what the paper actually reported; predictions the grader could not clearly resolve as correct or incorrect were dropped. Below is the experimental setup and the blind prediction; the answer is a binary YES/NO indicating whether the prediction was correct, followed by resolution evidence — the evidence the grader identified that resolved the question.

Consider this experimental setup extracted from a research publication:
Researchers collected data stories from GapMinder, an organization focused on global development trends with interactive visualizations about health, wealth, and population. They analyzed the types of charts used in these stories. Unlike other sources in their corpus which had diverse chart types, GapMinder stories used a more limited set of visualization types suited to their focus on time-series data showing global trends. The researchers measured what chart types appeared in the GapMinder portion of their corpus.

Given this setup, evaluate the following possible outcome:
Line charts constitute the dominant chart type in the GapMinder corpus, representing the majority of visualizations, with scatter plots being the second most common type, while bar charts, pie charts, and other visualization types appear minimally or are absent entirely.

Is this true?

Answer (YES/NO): NO